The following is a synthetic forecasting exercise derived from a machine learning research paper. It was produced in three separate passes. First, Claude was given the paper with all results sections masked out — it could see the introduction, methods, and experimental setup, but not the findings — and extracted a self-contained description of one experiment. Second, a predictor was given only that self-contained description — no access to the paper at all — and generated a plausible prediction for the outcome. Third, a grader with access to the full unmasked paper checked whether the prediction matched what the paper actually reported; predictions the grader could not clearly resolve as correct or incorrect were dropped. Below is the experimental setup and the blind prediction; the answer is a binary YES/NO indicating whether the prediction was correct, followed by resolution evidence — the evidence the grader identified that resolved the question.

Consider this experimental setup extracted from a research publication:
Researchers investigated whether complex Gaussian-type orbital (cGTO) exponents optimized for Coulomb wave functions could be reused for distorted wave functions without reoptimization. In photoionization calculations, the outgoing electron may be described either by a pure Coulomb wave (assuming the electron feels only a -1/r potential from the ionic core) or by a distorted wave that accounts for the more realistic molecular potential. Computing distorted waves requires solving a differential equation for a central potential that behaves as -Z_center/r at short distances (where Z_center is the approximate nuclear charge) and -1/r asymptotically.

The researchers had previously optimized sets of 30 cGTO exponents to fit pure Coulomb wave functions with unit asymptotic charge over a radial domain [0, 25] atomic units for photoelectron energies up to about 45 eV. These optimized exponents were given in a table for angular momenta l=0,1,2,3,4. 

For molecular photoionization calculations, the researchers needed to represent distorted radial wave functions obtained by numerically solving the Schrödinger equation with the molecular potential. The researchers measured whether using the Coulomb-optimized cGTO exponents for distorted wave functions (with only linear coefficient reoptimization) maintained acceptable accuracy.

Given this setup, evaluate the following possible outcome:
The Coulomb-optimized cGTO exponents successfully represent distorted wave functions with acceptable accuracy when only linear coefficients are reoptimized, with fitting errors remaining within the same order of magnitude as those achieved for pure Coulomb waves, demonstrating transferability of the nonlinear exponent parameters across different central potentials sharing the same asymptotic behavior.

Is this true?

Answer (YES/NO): YES